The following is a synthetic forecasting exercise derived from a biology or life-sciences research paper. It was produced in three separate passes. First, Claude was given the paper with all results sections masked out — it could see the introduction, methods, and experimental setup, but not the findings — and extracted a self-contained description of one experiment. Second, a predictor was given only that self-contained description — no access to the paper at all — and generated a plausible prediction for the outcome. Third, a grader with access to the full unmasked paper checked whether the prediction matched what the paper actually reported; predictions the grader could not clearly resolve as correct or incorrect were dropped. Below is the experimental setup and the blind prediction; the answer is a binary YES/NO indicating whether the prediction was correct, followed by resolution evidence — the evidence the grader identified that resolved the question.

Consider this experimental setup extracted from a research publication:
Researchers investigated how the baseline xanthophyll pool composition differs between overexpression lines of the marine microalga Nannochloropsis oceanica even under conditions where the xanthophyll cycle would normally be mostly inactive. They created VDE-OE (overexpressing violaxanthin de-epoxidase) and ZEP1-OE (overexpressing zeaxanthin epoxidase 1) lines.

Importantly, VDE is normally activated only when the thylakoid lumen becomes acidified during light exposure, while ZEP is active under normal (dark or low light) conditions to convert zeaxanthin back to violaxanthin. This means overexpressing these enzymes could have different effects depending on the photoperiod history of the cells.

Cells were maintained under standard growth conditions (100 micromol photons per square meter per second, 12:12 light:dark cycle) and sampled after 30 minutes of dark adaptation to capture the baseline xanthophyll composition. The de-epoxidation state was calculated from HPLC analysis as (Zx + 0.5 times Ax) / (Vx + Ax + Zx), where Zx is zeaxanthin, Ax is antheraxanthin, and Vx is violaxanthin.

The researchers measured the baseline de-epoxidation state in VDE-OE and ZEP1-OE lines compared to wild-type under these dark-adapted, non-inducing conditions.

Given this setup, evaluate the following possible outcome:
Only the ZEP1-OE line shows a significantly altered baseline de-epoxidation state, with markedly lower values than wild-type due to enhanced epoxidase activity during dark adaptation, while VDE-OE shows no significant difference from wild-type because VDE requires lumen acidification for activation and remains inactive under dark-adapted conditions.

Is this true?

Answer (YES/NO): NO